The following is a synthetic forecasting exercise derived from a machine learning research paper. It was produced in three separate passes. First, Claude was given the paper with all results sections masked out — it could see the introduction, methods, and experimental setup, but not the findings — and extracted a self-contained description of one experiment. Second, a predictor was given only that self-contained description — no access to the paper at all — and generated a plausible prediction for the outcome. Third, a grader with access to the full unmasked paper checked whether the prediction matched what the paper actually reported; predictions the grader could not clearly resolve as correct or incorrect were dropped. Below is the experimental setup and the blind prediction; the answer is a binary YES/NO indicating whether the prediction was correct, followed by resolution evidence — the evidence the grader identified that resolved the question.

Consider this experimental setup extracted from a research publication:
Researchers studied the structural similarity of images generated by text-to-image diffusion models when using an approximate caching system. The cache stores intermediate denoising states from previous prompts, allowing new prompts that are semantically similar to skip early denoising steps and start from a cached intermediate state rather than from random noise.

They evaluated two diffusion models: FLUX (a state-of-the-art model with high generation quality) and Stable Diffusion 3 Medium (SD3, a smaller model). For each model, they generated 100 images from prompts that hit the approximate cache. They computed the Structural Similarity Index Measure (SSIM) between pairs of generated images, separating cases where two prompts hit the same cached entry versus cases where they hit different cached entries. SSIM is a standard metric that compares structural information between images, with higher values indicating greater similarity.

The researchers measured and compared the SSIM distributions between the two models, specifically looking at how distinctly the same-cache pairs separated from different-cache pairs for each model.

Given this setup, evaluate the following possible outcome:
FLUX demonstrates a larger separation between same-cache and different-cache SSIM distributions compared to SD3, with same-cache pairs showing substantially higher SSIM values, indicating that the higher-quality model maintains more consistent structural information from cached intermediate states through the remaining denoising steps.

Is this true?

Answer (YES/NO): YES